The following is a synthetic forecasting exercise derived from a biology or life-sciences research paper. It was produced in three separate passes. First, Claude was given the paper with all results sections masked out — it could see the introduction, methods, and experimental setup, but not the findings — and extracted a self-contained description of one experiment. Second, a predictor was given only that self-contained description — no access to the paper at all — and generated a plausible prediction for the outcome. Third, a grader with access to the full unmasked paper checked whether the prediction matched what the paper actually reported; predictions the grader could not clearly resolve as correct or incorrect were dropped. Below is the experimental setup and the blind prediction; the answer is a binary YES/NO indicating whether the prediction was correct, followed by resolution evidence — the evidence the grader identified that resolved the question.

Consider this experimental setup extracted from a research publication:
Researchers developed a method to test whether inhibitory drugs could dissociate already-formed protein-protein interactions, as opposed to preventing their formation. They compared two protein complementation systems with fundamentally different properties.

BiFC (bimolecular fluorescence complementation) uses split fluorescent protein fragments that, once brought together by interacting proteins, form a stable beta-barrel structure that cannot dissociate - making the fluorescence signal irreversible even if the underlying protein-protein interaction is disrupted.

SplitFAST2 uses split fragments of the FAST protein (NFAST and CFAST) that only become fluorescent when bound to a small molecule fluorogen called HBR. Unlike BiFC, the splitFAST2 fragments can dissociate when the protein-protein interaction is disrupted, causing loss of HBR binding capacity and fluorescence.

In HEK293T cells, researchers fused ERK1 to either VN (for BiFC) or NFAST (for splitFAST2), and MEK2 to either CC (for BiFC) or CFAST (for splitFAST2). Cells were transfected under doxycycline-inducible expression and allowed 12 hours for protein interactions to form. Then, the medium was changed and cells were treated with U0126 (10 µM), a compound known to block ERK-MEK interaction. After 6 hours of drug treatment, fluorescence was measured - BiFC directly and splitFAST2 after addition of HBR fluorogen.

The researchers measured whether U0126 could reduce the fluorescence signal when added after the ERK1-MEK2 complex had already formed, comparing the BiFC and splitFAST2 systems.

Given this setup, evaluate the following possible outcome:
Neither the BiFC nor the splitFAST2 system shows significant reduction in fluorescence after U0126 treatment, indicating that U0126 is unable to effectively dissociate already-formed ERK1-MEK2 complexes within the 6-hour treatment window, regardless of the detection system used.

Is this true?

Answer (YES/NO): YES